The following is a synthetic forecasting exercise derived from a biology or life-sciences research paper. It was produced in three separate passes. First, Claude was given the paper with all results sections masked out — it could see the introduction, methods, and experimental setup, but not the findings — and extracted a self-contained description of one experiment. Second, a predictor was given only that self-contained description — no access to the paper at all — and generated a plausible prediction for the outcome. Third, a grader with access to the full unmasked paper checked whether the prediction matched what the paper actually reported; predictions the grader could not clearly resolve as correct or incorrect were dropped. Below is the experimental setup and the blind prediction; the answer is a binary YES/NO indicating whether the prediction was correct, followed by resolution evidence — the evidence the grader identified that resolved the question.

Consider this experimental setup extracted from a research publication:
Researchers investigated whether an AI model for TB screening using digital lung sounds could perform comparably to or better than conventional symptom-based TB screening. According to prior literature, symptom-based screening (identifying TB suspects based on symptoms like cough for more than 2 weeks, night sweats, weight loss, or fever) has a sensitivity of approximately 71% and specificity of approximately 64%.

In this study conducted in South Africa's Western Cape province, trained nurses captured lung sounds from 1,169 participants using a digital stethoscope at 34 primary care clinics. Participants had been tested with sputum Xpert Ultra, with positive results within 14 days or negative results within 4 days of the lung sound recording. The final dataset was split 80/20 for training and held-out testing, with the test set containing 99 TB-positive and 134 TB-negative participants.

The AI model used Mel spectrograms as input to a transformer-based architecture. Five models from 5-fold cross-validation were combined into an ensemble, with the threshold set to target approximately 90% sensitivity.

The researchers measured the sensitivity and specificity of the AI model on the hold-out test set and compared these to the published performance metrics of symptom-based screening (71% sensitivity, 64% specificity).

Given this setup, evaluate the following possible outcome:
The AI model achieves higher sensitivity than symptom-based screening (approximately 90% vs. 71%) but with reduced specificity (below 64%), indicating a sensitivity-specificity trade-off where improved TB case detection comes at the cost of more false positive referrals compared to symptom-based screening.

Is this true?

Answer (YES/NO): YES